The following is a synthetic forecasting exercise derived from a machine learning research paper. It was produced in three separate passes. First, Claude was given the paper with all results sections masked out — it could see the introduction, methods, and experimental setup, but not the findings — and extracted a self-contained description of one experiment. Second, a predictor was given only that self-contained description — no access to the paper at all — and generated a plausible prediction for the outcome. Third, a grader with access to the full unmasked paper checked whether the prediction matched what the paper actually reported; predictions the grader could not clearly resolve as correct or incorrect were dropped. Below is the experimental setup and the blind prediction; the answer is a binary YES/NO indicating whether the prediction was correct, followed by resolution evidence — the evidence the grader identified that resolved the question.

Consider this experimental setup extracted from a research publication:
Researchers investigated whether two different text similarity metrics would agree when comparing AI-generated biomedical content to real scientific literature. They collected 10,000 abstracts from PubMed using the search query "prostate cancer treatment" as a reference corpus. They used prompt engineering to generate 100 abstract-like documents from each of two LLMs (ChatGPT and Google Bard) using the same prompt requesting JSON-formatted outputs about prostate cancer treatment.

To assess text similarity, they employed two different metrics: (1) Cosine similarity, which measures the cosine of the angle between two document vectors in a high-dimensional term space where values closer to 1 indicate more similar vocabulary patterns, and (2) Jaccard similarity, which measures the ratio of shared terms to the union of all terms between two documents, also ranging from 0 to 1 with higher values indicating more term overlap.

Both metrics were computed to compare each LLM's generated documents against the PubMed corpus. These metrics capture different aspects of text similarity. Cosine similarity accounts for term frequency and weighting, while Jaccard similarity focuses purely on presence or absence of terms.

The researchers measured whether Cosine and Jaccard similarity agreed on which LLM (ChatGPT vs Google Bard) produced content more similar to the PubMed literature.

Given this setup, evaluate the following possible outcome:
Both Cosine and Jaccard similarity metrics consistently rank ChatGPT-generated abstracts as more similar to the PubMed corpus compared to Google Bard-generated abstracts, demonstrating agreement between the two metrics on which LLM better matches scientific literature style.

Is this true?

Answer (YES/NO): YES